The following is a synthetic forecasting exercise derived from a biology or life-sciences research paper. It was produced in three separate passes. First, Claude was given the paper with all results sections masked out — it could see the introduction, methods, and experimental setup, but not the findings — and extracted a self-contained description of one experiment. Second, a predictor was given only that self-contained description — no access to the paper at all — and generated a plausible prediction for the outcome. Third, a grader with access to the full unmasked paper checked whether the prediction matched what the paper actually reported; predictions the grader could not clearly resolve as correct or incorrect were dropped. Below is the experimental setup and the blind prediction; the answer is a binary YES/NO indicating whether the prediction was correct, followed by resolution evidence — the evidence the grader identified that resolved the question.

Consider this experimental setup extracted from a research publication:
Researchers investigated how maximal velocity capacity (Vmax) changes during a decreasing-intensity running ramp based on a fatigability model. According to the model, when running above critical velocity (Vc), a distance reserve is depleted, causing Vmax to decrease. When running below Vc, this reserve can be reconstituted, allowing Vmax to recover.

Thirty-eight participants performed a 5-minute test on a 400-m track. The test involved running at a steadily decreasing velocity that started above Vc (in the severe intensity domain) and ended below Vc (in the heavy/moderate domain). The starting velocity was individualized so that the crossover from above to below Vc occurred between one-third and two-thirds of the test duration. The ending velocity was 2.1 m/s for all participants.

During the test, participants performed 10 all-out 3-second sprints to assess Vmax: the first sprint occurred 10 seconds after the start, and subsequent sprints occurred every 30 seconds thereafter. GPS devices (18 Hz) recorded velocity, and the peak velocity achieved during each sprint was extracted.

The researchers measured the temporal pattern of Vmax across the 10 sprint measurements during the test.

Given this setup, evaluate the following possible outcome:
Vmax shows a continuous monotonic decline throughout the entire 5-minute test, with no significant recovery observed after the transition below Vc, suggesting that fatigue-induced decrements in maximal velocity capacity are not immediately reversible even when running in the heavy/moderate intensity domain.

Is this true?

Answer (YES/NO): NO